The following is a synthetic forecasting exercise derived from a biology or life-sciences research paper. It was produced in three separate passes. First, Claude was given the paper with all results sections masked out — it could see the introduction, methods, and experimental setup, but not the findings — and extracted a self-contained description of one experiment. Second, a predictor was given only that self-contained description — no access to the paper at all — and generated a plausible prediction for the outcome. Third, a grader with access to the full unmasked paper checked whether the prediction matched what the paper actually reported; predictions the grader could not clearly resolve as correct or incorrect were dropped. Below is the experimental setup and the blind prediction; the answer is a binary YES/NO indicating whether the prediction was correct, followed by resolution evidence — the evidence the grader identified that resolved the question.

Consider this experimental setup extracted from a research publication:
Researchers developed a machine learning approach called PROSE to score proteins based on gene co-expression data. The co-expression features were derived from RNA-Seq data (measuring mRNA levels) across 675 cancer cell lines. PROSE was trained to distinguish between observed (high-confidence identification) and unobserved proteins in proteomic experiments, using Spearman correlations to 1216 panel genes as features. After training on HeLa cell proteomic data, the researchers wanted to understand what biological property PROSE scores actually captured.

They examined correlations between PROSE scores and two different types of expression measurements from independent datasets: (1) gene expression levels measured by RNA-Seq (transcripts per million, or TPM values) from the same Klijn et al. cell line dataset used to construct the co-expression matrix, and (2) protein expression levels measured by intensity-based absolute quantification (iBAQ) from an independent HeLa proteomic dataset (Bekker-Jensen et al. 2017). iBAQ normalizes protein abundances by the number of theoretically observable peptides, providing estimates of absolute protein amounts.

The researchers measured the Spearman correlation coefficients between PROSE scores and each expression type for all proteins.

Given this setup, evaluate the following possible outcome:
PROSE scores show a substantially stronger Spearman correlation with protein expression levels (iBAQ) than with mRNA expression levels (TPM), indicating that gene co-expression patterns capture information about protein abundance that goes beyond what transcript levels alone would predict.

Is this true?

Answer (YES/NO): NO